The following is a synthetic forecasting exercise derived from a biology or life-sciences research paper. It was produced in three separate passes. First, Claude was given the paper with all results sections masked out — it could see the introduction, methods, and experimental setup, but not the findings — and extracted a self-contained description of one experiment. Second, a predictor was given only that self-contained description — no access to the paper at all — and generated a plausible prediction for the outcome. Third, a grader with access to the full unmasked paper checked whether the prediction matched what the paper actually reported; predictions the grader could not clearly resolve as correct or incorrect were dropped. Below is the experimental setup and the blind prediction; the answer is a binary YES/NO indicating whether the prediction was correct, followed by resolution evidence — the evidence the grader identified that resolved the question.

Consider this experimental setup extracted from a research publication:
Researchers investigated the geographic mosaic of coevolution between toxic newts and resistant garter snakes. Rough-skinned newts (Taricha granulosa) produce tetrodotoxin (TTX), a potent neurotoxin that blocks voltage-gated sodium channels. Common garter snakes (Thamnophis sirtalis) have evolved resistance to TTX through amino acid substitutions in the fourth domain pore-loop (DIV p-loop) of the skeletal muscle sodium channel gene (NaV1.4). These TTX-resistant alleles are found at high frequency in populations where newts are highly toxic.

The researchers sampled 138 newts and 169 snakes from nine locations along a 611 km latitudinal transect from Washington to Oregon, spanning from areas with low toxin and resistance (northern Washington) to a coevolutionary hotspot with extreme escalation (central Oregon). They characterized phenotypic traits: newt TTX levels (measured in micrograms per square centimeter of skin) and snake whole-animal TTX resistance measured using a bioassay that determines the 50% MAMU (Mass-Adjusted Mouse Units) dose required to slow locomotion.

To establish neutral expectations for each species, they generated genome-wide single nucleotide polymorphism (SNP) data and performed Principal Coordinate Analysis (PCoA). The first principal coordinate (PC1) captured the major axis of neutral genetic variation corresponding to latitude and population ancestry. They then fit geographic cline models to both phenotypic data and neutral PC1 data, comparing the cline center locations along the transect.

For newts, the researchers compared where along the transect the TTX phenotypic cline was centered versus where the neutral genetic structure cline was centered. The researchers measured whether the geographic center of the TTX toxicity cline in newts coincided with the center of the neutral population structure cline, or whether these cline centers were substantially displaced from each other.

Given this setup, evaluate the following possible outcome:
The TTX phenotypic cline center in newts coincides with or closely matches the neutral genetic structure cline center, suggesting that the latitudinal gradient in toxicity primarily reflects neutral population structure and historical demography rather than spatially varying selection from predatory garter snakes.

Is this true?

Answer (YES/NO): YES